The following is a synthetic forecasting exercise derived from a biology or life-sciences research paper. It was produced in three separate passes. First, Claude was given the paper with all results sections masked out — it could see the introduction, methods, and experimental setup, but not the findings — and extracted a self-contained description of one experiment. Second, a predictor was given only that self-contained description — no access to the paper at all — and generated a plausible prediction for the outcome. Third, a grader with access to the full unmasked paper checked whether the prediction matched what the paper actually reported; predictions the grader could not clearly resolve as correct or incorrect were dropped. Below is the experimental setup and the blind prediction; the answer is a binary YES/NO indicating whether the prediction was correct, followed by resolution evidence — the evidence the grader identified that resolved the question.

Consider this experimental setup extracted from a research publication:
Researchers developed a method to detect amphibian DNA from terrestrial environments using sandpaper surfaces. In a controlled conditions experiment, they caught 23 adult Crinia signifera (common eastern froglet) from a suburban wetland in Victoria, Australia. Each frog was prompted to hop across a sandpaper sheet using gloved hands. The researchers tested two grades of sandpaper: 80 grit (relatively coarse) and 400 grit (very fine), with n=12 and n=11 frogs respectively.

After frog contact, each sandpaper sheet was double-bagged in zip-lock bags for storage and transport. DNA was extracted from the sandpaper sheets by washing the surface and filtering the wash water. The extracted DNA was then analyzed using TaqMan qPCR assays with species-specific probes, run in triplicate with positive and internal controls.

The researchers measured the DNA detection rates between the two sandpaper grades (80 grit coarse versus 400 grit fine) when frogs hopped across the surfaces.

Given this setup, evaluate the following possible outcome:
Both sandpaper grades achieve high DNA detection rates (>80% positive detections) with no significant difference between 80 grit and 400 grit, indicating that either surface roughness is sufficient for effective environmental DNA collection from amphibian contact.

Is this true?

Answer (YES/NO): YES